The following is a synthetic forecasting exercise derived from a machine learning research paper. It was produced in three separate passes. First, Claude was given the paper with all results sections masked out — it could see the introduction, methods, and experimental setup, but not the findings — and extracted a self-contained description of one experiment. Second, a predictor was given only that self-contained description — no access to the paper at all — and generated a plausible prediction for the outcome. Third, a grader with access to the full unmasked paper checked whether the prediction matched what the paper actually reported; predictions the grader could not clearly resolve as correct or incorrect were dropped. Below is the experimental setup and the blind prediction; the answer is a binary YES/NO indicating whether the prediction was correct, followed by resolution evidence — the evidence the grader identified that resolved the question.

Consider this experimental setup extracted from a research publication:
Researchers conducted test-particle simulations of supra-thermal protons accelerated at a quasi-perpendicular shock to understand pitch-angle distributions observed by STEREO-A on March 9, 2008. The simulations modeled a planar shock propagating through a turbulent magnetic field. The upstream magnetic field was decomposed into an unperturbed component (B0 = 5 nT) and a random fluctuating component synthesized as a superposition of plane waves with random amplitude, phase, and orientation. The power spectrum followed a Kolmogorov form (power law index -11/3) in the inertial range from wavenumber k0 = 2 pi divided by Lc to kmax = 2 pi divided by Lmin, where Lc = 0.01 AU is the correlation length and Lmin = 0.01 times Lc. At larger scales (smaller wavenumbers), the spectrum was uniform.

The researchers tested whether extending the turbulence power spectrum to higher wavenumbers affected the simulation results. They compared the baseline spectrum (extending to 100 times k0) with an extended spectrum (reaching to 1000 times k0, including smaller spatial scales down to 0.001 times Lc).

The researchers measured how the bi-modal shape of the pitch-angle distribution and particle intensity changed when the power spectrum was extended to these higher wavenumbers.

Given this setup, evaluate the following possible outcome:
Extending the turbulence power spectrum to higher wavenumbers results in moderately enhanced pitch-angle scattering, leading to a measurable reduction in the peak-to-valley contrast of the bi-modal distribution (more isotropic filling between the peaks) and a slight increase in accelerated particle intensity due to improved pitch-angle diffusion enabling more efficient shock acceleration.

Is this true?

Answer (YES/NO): NO